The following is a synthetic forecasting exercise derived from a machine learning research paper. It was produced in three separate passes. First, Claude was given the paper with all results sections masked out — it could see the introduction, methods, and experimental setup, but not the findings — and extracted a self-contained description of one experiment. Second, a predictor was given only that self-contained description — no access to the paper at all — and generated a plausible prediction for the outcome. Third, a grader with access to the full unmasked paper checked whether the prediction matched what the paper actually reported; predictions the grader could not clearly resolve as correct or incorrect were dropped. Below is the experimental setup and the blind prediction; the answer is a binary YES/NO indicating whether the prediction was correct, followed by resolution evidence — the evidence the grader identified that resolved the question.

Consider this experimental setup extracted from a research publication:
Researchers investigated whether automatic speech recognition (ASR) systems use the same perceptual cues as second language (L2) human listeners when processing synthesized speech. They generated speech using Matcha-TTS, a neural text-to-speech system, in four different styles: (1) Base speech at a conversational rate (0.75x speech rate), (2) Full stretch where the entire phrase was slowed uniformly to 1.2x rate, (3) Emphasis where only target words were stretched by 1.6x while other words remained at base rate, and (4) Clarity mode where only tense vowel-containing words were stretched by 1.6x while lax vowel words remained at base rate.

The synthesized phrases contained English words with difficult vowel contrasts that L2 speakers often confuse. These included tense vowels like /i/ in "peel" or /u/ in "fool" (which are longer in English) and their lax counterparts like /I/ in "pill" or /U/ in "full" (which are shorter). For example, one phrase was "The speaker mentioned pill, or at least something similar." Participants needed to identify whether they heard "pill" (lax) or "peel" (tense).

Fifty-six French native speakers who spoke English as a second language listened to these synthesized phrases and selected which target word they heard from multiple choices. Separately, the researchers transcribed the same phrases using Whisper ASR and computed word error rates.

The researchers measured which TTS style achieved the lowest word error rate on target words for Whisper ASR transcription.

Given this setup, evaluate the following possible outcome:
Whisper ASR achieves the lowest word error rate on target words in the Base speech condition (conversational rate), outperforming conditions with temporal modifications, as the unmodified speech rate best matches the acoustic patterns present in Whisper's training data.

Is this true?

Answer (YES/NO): NO